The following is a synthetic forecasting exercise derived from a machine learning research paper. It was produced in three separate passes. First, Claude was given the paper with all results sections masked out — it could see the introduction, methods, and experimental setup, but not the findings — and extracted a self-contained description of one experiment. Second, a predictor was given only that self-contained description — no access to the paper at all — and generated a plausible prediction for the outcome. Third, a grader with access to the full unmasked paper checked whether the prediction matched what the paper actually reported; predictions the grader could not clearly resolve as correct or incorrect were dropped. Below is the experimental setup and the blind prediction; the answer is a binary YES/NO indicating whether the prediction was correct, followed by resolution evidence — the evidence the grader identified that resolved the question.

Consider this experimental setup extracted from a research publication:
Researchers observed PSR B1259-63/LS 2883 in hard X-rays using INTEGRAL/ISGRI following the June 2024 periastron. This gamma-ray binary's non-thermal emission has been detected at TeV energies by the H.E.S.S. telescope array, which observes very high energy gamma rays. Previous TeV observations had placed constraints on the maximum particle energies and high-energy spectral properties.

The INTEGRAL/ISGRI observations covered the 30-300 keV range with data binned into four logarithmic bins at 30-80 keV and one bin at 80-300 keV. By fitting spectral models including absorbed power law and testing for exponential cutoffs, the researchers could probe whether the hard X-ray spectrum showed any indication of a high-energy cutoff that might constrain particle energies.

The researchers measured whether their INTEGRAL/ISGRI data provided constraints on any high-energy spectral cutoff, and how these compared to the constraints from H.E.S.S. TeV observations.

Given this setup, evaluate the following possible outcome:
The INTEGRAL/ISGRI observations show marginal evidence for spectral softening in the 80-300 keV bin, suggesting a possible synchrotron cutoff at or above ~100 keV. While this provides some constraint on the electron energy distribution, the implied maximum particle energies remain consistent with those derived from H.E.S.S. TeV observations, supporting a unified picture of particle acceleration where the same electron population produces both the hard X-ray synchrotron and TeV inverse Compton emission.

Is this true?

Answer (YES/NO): NO